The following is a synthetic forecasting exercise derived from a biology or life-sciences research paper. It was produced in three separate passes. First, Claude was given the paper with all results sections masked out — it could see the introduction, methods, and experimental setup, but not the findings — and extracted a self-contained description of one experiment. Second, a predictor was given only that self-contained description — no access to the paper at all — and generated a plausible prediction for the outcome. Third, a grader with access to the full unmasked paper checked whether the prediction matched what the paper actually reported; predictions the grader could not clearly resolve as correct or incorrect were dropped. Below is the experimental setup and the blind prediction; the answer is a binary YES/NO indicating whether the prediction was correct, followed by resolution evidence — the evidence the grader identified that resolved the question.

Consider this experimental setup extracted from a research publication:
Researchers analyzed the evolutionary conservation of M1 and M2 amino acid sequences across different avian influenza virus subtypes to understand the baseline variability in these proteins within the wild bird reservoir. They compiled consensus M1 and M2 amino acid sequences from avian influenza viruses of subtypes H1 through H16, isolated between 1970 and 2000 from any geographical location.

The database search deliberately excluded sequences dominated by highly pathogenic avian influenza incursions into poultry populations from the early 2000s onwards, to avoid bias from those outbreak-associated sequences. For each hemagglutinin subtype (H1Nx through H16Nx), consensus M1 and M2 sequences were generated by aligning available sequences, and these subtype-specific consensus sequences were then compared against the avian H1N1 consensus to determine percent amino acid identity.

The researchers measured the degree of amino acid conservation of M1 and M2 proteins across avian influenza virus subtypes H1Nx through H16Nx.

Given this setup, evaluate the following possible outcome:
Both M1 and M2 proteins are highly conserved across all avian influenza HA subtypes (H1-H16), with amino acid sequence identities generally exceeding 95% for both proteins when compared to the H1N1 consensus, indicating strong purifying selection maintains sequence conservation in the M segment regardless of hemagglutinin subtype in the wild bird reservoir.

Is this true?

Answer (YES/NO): NO